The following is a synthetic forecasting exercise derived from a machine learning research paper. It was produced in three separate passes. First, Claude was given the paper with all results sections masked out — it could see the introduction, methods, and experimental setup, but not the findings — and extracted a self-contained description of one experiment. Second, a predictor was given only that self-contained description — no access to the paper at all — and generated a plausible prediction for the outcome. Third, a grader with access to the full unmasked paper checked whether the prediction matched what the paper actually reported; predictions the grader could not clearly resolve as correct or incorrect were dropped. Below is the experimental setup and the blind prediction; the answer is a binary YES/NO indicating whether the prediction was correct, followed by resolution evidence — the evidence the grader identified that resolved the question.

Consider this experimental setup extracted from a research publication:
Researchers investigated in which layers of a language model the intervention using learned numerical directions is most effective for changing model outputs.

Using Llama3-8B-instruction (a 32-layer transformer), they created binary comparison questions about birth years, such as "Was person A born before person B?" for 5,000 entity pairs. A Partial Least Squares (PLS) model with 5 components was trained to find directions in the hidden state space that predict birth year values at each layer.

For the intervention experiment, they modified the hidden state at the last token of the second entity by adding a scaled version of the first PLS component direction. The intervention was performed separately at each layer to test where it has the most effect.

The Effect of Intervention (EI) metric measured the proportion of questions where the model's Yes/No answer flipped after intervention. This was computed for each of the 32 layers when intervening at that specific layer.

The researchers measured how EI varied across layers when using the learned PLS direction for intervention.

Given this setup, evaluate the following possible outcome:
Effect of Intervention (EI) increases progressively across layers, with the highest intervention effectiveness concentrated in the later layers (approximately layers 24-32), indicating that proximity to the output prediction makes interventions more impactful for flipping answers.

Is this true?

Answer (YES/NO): NO